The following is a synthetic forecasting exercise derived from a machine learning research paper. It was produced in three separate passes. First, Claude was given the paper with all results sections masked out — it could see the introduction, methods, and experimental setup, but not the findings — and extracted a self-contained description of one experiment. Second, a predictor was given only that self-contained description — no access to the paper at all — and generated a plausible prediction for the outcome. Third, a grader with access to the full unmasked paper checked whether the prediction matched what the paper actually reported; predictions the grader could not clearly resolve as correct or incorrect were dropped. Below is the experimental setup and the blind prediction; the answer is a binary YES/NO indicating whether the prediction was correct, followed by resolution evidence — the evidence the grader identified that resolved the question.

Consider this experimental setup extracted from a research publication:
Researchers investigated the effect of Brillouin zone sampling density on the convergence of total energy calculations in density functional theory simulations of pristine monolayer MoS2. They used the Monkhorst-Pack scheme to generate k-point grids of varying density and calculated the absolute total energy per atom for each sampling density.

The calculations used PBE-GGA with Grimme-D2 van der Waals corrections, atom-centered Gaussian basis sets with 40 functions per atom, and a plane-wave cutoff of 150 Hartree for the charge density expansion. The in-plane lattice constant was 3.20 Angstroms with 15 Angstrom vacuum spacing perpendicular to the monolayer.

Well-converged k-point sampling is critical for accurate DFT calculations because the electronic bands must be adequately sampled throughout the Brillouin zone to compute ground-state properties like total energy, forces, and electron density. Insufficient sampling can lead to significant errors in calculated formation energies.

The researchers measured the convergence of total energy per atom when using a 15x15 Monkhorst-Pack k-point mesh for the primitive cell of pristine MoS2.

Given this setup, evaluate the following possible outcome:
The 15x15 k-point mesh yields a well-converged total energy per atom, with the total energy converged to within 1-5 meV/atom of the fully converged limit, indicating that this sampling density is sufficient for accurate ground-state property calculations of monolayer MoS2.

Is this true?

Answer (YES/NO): NO